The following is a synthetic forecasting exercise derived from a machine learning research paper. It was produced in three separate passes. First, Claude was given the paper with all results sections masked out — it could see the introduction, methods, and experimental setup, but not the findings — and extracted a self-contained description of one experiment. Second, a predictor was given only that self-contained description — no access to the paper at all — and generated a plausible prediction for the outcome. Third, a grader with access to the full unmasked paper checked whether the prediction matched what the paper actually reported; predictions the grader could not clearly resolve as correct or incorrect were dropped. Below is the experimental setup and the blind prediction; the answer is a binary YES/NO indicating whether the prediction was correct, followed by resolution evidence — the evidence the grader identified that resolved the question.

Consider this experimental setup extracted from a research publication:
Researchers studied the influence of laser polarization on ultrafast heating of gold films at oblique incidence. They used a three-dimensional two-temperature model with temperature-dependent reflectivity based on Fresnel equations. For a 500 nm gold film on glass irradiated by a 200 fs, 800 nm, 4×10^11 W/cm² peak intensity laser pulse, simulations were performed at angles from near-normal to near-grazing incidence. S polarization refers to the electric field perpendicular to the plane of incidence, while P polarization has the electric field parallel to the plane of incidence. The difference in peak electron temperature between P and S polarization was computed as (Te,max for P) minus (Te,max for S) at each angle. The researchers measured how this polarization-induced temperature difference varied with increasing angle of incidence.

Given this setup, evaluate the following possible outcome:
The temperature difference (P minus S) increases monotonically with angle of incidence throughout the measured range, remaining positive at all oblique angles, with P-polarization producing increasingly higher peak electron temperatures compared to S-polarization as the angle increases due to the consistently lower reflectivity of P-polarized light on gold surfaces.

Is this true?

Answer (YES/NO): NO